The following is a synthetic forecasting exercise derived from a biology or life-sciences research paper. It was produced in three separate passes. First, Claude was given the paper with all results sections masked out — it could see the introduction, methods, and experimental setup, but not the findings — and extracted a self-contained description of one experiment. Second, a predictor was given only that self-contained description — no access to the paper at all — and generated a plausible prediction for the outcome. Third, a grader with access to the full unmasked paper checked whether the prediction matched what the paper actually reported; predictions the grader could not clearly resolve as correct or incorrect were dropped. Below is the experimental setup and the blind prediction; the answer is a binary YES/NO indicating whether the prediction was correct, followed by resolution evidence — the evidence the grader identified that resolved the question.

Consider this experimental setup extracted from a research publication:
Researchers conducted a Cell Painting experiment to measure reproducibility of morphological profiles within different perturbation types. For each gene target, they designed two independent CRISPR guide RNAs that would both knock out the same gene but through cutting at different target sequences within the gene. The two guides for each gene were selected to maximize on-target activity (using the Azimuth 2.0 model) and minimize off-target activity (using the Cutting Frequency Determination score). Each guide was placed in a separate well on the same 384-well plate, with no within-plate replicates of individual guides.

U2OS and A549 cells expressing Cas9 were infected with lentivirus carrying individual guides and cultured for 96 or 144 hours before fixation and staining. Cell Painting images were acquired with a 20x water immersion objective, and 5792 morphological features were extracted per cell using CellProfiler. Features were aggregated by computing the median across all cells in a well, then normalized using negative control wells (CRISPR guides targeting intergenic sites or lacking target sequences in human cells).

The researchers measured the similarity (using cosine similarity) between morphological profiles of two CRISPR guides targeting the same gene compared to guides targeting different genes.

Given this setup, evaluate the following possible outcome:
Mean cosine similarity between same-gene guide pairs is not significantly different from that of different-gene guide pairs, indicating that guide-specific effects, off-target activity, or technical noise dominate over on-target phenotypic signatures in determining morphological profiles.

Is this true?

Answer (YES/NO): NO